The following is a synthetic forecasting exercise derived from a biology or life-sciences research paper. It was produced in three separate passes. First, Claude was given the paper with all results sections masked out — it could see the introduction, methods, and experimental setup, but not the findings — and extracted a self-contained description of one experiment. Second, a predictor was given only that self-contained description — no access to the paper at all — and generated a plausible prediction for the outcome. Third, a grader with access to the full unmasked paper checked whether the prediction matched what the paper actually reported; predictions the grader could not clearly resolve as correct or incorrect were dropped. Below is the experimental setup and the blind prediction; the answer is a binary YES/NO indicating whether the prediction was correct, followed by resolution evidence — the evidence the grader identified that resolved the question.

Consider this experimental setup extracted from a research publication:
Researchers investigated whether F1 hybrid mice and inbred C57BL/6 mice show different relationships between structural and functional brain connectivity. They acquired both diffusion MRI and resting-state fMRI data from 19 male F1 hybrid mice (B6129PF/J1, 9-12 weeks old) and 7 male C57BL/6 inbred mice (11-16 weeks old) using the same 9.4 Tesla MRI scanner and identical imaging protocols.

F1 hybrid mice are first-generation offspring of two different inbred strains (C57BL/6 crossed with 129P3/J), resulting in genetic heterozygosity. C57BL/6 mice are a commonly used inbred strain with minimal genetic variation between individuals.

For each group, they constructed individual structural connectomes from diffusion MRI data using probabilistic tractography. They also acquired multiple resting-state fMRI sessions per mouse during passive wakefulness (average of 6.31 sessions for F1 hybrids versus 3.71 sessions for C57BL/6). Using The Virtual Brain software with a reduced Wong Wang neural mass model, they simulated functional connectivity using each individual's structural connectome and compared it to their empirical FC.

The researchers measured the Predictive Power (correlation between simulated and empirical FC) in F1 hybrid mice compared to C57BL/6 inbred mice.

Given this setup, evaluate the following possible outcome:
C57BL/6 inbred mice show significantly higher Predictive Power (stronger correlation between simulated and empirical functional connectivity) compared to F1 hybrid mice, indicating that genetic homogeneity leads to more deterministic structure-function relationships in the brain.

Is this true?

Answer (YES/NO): NO